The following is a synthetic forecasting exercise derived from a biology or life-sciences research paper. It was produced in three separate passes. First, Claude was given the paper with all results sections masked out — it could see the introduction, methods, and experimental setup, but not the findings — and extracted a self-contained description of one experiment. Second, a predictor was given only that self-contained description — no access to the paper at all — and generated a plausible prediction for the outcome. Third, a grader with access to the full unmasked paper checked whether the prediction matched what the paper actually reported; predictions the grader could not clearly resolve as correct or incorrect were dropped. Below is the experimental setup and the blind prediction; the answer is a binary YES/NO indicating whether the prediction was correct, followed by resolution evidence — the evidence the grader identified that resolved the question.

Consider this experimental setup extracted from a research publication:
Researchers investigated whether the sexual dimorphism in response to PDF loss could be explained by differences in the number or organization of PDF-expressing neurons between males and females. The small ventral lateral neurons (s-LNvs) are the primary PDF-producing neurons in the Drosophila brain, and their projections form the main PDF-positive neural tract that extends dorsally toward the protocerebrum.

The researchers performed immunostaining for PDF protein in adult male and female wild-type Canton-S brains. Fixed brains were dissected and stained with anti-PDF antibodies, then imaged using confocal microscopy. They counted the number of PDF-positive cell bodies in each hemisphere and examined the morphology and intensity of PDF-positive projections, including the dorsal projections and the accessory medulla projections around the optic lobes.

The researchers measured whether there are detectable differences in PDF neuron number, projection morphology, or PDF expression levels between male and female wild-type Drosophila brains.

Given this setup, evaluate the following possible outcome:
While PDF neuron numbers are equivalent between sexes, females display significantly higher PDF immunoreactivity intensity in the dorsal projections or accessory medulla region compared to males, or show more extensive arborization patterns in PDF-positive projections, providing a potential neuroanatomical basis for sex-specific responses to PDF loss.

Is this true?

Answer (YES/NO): NO